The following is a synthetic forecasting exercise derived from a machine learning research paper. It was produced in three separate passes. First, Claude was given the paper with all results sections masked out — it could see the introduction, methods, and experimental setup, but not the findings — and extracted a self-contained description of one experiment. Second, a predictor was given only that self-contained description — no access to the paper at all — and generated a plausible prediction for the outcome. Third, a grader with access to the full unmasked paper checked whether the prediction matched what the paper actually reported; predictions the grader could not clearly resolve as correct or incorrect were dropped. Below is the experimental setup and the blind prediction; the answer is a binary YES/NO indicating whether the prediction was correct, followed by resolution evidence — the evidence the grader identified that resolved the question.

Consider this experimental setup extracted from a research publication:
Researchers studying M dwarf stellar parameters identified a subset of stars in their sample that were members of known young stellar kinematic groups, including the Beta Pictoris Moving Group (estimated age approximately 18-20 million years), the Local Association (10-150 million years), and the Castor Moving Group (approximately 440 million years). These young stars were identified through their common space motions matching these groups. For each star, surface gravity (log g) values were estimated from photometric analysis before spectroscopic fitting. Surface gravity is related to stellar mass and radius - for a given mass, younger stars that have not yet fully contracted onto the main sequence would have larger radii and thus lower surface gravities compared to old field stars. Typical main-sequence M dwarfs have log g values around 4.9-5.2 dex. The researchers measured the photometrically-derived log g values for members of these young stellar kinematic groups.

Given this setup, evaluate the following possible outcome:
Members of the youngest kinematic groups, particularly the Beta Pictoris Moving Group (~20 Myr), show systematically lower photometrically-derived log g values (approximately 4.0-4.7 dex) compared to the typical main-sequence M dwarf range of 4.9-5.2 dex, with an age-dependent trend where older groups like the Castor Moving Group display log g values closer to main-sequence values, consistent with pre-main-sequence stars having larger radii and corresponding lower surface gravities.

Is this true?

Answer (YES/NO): NO